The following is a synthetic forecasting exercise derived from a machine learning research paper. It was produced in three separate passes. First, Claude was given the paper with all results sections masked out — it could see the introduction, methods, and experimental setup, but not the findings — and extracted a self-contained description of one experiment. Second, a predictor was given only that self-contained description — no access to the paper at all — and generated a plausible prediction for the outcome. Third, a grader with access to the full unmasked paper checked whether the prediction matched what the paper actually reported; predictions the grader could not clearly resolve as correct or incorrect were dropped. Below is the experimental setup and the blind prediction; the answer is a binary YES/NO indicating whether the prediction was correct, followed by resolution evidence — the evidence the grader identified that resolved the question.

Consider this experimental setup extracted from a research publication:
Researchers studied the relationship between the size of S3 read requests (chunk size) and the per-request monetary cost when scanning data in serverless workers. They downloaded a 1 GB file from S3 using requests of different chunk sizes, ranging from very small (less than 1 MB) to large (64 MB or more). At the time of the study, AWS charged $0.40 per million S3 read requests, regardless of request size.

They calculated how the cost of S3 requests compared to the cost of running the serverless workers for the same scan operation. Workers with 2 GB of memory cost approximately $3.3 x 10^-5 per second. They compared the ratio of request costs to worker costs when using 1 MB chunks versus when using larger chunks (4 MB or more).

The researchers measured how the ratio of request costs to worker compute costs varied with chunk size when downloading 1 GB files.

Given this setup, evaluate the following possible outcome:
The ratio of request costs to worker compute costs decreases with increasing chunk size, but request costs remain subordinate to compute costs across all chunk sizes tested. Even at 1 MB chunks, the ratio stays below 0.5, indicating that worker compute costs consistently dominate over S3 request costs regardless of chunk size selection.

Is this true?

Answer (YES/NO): NO